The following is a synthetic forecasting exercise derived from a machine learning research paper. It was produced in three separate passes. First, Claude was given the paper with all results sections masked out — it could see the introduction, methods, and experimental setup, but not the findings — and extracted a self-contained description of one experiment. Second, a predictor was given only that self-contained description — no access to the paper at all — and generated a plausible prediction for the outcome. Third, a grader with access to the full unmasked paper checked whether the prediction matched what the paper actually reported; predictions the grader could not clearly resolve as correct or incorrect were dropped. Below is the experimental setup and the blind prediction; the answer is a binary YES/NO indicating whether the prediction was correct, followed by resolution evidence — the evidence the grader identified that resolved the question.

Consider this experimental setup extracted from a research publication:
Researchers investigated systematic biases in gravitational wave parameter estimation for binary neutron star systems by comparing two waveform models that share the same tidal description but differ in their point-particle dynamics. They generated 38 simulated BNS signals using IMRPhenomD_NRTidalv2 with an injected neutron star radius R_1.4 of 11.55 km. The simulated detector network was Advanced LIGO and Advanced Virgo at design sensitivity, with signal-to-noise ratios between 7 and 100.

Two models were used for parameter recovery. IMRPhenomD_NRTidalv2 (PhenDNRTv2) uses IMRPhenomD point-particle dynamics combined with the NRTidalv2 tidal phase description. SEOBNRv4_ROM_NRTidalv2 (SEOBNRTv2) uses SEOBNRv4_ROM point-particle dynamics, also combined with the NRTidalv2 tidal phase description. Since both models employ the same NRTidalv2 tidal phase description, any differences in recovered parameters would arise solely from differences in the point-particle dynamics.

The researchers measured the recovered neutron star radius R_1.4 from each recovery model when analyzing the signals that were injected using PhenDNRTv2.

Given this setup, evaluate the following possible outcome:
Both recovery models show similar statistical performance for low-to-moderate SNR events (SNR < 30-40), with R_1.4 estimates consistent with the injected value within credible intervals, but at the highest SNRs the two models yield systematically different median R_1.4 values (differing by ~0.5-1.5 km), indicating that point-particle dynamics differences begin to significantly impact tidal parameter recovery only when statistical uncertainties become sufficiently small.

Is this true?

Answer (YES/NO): NO